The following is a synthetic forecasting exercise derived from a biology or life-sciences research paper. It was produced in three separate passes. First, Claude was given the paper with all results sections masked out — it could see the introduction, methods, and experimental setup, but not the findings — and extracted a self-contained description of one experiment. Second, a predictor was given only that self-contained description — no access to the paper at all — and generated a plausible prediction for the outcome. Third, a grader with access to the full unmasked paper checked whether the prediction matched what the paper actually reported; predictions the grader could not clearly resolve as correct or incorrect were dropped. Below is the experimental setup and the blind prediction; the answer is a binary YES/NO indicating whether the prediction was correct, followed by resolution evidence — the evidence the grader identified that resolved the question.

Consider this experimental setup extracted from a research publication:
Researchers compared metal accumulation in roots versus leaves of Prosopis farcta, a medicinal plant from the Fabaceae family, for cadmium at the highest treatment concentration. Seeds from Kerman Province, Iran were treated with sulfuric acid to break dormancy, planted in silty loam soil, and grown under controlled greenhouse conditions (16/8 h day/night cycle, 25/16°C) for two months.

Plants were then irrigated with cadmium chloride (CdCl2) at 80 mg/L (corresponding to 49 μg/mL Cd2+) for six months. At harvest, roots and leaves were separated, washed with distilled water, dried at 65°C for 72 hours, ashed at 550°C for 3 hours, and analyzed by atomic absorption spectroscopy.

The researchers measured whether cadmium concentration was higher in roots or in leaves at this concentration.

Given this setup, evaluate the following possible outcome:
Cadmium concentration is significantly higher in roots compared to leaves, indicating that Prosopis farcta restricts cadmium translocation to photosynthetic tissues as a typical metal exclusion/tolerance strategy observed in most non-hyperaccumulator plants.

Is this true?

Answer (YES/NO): NO